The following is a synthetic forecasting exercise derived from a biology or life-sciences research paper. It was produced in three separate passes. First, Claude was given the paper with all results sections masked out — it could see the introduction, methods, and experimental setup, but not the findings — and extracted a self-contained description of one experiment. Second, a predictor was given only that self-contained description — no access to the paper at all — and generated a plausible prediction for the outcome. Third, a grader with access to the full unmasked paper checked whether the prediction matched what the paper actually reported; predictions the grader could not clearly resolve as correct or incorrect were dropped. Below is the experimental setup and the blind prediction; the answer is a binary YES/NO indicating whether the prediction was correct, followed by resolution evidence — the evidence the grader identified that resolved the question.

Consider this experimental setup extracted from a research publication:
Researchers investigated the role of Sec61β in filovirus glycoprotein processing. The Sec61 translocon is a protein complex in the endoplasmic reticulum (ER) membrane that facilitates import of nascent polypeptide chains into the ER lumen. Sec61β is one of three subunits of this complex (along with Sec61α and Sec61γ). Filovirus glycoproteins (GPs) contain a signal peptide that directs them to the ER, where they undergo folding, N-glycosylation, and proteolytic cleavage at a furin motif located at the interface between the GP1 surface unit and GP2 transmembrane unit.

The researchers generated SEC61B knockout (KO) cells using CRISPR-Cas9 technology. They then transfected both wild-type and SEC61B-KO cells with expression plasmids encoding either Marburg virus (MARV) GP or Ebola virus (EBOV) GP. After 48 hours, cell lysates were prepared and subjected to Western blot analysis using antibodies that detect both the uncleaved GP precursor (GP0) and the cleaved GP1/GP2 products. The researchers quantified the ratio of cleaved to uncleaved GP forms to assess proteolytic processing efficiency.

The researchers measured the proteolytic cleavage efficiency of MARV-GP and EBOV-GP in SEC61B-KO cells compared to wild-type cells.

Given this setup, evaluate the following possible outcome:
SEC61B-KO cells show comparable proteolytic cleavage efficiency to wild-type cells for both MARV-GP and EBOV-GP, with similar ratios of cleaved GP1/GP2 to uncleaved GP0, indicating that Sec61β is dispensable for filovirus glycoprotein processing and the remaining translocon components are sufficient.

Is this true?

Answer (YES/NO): NO